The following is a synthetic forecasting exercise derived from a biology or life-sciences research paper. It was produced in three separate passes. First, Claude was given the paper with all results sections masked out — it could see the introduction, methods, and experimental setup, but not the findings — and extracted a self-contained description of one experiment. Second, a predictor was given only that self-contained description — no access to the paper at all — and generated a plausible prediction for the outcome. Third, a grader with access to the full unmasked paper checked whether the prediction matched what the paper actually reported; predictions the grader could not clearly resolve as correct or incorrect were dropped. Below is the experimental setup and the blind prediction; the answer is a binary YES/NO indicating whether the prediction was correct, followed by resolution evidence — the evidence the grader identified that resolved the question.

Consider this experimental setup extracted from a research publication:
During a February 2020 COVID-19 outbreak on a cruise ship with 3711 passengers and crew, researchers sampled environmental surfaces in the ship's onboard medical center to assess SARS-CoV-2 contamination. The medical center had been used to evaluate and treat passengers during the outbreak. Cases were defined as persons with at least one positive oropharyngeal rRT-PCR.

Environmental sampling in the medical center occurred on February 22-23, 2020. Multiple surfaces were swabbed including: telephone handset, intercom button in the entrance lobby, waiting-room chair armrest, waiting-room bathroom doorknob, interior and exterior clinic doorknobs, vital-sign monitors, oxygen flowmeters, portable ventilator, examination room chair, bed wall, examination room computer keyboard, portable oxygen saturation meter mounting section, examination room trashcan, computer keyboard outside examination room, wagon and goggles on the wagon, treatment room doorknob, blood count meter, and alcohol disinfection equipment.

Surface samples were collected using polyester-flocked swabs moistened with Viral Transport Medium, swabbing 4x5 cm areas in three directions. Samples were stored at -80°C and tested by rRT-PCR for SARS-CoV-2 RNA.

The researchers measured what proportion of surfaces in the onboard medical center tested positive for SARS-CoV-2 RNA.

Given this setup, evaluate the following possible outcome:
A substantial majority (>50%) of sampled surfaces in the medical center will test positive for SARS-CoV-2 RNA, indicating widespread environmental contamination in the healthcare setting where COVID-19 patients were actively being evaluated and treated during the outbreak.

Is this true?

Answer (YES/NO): NO